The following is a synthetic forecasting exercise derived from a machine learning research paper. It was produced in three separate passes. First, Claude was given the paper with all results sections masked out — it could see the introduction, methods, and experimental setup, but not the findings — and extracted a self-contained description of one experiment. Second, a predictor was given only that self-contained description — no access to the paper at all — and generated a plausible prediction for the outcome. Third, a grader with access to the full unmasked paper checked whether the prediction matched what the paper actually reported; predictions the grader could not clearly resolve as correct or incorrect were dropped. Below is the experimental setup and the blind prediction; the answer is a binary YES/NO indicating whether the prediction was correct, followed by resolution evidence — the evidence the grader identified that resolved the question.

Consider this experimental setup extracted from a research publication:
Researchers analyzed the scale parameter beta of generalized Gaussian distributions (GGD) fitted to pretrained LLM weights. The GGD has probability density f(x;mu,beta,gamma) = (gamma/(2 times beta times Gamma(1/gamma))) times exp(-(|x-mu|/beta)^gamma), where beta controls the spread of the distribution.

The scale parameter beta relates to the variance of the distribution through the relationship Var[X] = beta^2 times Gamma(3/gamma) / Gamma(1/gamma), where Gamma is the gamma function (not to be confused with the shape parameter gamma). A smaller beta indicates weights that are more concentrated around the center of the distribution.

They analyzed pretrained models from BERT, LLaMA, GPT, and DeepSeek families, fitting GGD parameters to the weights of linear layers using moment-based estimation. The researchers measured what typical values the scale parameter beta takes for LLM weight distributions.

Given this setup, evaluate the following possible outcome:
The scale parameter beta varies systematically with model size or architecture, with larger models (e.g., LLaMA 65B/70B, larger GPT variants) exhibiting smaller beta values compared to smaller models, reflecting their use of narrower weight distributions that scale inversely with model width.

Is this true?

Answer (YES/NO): NO